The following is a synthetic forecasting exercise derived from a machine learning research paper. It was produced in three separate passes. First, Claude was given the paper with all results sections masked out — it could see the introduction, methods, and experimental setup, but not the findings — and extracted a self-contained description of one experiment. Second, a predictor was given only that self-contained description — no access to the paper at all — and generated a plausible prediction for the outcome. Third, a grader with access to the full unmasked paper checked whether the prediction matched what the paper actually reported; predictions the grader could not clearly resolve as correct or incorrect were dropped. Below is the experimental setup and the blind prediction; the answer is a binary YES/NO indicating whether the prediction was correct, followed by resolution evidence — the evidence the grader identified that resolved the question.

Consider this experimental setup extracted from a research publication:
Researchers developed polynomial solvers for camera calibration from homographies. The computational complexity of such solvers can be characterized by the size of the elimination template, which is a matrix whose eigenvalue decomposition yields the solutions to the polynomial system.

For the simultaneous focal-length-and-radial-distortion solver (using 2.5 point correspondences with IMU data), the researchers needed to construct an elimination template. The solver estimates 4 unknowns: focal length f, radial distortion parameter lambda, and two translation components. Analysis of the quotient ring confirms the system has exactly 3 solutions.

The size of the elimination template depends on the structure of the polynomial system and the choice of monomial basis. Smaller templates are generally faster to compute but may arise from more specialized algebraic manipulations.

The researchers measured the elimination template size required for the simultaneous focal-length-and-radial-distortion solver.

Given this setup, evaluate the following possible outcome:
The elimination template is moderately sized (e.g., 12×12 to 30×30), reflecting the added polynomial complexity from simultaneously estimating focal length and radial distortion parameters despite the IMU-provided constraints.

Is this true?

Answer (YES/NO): YES